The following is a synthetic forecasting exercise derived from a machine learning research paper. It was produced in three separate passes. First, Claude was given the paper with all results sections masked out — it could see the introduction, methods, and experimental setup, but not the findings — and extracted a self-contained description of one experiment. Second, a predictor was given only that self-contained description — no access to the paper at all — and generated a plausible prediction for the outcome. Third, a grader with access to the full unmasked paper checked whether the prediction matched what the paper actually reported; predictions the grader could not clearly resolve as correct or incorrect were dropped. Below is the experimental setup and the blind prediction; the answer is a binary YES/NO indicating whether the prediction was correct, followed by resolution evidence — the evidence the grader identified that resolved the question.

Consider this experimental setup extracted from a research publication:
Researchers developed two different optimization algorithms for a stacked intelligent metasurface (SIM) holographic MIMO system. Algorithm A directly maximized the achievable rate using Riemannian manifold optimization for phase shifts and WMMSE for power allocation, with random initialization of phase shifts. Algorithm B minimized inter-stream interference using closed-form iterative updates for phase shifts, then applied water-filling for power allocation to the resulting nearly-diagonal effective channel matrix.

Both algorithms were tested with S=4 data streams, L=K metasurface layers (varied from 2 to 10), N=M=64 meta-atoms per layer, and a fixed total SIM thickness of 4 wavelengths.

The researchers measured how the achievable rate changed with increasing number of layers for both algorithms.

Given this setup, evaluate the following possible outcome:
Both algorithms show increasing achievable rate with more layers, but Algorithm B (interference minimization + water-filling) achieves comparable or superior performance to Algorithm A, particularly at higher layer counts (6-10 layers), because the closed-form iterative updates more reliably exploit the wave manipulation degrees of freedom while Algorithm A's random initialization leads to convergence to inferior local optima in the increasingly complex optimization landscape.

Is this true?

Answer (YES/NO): NO